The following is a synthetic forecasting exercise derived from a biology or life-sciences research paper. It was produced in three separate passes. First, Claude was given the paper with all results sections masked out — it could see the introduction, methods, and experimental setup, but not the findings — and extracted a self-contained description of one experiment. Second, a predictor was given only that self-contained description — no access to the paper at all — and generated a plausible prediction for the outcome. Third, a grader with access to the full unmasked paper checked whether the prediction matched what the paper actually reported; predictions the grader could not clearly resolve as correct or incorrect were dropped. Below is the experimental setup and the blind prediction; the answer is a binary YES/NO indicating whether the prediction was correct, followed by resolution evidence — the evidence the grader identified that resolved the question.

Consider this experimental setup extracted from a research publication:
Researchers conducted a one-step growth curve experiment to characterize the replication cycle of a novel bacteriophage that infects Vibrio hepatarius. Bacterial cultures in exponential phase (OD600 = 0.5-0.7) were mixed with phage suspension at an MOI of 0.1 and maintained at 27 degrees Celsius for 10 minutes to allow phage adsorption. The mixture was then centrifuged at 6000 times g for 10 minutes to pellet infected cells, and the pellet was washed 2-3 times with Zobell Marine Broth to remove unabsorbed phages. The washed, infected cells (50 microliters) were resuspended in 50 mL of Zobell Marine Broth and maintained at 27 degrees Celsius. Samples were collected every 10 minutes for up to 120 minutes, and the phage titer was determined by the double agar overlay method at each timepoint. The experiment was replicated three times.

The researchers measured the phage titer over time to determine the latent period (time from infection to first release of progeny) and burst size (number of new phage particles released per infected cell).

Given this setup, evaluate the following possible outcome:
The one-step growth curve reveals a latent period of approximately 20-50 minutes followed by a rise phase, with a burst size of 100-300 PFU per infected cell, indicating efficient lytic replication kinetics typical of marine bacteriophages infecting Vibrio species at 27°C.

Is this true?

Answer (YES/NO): NO